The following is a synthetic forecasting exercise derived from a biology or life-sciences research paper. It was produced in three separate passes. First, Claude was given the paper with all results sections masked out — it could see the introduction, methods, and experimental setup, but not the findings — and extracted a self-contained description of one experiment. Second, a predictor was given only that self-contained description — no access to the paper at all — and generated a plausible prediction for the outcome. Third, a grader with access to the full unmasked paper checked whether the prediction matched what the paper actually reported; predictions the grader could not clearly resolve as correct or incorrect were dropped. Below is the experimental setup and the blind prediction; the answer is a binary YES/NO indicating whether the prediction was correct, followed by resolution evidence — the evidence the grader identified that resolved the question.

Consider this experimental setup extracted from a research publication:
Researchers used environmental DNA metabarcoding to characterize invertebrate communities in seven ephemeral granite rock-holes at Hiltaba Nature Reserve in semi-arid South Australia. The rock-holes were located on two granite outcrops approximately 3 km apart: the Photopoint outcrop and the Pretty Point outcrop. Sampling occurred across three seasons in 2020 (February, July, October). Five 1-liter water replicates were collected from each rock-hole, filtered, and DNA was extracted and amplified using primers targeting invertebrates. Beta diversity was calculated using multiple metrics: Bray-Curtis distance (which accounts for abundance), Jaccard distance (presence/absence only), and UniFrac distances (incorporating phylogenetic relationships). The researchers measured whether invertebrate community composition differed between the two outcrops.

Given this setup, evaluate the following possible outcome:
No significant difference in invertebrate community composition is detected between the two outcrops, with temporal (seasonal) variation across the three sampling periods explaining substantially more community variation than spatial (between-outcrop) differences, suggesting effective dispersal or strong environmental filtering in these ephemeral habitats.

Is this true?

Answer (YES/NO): NO